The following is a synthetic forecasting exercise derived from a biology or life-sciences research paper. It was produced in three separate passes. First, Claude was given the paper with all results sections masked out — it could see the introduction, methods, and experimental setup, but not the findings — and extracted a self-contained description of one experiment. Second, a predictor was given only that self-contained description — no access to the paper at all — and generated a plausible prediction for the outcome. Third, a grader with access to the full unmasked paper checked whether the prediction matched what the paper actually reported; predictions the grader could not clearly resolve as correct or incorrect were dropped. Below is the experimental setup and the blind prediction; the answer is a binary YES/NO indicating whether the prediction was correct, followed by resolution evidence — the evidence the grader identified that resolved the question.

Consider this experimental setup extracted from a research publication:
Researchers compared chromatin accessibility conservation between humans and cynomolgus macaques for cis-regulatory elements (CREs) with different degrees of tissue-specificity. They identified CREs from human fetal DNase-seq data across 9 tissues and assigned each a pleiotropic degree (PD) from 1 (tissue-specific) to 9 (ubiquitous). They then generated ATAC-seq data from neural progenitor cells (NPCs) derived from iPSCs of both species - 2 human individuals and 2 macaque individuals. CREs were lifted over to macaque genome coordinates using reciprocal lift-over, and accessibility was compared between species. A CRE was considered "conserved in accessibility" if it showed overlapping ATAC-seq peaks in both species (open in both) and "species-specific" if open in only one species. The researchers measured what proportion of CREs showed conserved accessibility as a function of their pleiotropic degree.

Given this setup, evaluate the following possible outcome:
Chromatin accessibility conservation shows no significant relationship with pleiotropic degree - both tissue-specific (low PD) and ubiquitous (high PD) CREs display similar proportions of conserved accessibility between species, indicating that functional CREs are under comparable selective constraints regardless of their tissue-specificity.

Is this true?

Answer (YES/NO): NO